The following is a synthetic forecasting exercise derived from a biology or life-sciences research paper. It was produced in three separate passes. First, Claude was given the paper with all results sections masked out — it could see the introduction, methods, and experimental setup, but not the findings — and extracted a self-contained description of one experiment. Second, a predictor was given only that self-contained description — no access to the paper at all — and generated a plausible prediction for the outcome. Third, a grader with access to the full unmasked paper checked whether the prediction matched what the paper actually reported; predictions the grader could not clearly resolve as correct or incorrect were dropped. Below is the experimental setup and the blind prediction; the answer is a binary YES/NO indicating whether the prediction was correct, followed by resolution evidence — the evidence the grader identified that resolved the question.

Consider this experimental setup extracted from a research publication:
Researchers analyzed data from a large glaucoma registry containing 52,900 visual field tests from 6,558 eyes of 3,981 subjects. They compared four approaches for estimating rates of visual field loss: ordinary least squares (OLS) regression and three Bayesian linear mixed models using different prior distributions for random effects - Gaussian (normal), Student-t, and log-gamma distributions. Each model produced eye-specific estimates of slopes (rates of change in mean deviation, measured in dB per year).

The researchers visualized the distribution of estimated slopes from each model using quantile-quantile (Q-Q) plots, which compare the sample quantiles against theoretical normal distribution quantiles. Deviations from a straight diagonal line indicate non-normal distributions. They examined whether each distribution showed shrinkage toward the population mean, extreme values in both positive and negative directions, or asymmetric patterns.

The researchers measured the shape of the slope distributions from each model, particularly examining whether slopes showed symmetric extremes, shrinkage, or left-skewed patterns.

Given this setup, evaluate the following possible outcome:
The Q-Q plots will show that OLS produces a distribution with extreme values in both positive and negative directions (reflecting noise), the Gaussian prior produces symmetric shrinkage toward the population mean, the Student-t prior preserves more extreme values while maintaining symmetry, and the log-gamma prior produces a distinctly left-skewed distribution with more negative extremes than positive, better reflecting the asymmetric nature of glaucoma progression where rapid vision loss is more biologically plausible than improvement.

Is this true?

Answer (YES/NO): YES